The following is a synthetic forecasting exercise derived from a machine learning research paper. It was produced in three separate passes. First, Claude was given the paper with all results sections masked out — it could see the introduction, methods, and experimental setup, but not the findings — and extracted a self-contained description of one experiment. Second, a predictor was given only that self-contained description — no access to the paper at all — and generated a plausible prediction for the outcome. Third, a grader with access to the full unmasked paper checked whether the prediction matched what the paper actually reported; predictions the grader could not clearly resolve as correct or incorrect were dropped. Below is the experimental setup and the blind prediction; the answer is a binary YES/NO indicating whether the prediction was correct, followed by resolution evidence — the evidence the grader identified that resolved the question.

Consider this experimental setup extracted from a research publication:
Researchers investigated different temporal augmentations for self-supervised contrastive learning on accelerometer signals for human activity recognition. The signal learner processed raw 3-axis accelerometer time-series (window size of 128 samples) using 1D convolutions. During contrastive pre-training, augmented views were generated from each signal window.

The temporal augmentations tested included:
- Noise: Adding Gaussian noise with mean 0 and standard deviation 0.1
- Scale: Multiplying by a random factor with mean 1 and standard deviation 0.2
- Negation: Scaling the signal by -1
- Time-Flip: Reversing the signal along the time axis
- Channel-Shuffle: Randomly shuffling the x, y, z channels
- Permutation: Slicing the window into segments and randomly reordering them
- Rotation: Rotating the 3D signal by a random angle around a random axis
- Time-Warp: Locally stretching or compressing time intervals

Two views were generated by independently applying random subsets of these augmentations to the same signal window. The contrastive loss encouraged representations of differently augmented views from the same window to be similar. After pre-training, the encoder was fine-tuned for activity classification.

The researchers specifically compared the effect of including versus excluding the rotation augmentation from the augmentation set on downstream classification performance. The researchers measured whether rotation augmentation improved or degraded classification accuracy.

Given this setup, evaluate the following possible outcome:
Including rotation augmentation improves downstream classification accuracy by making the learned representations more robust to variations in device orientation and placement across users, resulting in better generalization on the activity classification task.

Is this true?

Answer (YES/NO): YES